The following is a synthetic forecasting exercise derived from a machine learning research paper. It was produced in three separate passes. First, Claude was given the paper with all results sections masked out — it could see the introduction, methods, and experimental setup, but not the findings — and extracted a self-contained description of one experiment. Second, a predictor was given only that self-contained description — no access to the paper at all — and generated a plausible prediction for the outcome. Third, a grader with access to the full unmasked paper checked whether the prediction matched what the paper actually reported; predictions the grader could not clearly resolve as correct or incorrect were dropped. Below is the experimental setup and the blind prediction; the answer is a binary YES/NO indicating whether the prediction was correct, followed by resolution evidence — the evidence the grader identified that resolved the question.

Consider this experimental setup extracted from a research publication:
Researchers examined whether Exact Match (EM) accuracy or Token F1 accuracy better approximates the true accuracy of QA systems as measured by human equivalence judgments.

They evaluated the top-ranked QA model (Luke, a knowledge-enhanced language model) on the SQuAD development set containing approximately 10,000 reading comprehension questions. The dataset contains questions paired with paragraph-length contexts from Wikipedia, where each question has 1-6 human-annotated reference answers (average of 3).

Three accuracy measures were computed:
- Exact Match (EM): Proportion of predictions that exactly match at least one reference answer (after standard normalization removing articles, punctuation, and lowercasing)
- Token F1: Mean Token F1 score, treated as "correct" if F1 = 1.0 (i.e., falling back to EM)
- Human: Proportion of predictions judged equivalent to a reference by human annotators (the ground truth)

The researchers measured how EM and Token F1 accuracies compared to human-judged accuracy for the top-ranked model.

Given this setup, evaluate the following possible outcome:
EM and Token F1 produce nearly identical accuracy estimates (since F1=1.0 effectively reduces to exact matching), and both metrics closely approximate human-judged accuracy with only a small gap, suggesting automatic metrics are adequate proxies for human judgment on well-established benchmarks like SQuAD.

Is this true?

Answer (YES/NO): NO